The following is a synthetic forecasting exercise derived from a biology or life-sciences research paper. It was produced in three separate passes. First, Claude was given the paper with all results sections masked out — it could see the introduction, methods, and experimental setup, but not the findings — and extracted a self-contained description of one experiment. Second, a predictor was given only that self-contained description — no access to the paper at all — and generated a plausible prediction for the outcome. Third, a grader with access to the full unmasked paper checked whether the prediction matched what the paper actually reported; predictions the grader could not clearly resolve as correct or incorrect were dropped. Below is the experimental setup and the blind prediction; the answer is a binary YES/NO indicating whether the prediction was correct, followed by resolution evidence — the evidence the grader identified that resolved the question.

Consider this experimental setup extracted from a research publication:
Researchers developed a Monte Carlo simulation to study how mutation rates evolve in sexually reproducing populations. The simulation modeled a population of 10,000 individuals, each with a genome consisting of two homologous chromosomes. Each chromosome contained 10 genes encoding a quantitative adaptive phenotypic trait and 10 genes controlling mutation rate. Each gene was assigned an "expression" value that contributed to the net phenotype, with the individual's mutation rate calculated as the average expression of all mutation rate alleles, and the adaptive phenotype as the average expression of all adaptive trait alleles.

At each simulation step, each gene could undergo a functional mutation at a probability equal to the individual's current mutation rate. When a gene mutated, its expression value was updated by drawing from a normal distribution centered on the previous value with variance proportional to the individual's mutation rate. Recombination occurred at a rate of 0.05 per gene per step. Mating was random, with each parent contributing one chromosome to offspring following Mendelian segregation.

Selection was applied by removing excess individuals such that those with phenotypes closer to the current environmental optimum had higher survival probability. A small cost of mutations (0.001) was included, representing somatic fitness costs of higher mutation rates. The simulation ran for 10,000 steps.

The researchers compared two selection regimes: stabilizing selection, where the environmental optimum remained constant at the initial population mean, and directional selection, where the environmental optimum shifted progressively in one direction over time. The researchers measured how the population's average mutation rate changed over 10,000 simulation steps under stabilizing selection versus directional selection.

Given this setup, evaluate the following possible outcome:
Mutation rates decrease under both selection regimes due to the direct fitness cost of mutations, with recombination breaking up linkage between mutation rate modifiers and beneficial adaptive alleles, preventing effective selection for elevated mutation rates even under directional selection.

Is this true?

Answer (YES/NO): NO